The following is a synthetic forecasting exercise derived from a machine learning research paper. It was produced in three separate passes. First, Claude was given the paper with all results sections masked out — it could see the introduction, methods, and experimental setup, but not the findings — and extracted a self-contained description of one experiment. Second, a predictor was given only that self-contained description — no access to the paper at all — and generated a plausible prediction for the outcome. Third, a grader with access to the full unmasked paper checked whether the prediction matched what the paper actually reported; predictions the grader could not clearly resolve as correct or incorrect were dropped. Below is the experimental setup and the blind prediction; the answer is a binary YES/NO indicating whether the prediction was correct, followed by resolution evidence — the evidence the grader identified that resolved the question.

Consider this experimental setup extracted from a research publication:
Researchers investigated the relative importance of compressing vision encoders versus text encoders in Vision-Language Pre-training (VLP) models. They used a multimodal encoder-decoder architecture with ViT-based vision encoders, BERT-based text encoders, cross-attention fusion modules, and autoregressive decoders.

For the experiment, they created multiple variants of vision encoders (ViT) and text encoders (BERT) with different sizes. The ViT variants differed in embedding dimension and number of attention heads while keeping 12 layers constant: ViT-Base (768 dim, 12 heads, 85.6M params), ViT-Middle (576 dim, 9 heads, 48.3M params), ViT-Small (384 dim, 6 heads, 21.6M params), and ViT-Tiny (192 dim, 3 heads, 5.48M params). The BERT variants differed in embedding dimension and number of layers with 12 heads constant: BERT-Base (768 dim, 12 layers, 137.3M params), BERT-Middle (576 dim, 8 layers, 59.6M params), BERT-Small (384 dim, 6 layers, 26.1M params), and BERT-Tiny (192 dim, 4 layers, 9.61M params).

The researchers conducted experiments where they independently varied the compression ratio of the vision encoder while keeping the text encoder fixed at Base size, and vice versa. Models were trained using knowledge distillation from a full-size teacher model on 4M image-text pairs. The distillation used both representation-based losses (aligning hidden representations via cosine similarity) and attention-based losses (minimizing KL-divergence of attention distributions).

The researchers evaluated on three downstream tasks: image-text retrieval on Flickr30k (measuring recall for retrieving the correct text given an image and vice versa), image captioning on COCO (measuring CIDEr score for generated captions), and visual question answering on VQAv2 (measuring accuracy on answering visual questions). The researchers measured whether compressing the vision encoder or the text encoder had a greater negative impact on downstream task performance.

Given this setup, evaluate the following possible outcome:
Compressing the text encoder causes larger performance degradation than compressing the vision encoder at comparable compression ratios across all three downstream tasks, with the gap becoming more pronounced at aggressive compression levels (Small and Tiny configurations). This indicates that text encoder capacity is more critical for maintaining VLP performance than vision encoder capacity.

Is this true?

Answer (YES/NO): NO